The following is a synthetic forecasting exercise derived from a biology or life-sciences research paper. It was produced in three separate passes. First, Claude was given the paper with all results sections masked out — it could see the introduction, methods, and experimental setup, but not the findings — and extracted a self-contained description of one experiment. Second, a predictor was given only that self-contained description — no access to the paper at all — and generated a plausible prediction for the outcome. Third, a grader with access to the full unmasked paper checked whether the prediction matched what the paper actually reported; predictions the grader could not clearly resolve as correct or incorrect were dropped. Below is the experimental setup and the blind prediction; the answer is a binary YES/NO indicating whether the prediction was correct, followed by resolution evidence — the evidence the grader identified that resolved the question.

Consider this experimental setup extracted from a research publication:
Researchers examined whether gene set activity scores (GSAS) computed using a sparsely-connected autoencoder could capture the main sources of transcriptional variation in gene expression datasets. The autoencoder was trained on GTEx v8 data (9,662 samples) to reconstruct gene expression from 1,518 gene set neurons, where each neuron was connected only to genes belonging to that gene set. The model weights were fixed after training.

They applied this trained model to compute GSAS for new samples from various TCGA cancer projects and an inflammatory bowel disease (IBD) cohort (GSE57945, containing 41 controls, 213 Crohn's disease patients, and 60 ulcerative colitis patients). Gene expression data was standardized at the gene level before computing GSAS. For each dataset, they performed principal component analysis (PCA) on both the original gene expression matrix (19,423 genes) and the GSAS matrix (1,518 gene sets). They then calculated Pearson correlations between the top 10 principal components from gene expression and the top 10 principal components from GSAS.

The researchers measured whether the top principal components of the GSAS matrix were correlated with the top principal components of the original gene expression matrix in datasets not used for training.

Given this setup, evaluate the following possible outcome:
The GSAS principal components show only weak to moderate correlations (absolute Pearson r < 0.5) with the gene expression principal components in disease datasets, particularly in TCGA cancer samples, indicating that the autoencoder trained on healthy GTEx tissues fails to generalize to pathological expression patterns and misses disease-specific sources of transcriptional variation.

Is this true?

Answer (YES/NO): NO